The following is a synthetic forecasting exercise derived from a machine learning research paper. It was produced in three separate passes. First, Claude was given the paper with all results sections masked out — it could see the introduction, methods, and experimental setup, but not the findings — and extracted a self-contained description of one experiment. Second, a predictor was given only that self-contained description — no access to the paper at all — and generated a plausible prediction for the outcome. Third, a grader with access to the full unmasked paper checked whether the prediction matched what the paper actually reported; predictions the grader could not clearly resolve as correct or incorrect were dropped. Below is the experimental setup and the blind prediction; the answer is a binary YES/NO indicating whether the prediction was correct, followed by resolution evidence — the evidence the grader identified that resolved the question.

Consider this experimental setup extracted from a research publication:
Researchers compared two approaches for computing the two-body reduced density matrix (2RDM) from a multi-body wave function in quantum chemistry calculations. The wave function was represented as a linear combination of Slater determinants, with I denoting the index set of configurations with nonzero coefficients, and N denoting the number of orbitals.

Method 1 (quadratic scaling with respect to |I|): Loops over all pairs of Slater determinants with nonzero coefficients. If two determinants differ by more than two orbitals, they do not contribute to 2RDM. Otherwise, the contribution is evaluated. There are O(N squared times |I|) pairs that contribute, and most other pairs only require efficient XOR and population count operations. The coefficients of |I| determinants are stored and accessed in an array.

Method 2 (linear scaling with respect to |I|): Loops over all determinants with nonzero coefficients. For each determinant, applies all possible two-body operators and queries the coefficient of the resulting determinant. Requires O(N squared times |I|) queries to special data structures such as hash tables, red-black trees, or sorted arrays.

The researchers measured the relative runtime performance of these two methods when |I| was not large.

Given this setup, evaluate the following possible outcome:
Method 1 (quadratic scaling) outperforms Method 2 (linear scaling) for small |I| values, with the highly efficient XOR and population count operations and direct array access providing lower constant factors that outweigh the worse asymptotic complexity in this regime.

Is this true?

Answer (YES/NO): YES